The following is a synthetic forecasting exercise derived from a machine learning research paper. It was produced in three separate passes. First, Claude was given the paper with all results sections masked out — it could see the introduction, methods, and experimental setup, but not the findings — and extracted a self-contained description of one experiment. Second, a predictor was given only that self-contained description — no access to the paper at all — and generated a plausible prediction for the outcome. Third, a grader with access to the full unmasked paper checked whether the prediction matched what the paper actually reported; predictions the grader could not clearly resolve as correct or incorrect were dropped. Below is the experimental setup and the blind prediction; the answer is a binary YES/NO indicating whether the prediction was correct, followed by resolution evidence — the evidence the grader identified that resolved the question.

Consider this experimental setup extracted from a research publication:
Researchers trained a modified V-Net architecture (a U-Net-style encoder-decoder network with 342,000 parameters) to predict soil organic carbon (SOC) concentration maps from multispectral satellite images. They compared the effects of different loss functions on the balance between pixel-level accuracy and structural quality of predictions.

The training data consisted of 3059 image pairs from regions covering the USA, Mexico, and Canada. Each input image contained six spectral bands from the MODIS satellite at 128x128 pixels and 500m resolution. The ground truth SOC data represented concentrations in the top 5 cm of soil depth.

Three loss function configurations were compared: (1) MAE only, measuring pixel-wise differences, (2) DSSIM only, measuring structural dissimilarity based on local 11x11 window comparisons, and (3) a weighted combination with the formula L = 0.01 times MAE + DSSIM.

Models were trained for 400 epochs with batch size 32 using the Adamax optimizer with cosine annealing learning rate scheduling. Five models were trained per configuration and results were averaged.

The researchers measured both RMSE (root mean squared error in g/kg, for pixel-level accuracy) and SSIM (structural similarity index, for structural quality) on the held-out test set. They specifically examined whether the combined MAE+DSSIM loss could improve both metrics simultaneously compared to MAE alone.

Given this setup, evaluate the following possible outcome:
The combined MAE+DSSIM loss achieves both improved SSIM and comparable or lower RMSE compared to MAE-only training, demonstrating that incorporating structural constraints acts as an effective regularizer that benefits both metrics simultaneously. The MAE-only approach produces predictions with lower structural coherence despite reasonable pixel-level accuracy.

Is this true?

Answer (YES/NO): YES